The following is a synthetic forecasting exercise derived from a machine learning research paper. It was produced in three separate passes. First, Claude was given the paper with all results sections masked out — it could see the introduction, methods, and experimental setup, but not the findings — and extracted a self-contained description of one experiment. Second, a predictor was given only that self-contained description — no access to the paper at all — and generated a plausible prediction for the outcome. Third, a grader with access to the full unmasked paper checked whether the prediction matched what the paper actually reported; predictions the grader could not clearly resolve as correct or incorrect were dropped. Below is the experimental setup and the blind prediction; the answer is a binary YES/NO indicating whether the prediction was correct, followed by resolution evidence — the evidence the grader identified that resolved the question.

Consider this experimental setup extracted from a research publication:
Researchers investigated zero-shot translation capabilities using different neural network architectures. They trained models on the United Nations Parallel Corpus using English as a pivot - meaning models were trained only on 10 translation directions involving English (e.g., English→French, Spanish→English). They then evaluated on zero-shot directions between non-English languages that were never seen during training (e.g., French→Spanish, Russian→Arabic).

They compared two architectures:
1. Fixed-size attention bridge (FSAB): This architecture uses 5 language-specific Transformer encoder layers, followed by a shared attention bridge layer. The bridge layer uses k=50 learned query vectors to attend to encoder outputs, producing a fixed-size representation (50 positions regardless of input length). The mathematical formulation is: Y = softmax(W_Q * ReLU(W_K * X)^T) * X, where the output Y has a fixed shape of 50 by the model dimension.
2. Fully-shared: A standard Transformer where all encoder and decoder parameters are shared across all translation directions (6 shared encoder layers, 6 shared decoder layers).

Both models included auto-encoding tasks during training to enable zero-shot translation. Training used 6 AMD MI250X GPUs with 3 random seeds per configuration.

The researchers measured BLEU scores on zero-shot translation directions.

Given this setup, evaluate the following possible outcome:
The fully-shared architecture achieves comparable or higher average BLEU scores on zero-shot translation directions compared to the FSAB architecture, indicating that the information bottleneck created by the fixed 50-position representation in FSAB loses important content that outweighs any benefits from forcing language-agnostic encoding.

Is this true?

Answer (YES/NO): YES